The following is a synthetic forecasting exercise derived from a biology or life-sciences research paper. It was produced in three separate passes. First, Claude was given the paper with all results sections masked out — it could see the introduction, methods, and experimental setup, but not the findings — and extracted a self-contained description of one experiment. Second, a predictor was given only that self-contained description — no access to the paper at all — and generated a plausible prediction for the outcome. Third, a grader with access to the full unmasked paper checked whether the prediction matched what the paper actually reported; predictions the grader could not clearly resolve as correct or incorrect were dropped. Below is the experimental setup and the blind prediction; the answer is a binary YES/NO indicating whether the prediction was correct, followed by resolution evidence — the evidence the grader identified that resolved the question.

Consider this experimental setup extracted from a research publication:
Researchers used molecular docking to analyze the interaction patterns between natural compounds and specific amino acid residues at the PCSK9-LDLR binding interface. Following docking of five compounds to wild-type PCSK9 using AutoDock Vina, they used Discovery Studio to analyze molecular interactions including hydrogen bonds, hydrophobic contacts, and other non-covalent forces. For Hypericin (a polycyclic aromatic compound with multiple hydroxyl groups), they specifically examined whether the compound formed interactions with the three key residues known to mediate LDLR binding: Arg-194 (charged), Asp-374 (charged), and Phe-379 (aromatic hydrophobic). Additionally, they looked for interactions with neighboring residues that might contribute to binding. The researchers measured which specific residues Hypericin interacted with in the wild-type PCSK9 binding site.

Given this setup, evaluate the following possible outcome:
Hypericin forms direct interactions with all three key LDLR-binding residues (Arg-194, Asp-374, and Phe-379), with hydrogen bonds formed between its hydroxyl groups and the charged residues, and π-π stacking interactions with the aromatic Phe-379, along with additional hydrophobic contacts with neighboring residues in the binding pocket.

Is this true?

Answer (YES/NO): NO